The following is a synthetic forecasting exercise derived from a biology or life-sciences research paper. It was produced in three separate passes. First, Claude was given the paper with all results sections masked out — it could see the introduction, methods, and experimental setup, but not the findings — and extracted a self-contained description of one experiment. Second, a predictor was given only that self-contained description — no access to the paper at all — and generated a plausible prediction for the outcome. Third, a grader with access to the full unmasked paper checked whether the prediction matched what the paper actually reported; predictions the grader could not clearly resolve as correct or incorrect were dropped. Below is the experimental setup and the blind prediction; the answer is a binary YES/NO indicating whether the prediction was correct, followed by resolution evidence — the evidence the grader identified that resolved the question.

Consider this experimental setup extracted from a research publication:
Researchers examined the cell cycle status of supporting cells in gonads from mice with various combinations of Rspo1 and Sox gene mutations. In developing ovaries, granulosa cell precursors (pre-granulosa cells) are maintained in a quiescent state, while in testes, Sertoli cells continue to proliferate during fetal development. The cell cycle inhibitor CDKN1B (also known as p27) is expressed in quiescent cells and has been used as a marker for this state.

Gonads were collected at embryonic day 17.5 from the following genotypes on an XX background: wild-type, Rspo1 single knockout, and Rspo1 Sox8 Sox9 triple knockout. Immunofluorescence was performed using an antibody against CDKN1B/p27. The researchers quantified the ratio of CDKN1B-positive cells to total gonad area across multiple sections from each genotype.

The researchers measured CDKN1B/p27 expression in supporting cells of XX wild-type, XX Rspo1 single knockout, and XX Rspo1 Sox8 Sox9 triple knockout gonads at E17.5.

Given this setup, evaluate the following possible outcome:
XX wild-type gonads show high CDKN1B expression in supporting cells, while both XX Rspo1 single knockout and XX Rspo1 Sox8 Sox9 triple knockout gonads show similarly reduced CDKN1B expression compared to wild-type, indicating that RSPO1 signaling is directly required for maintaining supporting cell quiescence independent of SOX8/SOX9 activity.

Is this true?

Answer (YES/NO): YES